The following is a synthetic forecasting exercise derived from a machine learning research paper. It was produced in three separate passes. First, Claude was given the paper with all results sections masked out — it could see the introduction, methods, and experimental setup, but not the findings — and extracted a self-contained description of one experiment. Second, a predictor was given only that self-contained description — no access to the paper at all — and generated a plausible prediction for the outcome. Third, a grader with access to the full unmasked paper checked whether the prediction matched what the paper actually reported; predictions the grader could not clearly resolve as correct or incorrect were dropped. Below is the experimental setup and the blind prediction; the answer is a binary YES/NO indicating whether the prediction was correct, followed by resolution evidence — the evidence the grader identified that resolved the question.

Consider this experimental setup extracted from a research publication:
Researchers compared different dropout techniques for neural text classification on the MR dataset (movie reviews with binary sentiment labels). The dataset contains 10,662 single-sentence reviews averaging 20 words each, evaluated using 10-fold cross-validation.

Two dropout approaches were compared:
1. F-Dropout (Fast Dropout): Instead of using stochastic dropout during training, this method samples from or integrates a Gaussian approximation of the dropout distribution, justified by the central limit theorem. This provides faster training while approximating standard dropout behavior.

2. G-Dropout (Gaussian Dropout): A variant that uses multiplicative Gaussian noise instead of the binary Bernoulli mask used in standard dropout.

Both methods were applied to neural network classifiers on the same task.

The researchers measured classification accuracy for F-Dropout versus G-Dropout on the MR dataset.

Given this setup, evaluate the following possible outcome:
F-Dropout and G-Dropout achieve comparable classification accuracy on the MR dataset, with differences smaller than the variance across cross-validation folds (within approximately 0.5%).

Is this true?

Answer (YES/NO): YES